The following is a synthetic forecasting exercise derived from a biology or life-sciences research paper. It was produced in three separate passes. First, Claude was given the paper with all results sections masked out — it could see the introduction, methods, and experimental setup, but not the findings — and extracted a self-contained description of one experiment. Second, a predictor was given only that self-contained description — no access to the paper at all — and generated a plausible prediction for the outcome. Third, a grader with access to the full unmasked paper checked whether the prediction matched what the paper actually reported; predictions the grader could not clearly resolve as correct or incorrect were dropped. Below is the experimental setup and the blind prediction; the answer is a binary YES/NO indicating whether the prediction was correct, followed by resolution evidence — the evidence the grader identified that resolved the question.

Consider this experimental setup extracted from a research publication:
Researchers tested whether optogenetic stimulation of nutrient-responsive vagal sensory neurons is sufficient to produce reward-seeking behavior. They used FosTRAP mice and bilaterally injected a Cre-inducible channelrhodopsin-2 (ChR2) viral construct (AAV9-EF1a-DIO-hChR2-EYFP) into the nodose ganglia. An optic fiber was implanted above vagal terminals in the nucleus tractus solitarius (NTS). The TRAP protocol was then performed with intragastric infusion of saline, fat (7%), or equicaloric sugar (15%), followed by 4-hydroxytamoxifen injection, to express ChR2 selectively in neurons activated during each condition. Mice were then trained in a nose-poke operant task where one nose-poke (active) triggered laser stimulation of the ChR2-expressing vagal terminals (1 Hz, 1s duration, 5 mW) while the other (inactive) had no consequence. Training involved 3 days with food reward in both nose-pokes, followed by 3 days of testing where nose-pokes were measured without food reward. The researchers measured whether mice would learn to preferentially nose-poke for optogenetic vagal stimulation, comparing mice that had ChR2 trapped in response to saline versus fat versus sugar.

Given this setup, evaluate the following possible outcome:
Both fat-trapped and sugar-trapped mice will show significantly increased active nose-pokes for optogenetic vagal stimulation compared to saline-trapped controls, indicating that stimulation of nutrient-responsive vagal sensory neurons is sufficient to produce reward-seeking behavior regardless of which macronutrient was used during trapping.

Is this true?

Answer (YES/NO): YES